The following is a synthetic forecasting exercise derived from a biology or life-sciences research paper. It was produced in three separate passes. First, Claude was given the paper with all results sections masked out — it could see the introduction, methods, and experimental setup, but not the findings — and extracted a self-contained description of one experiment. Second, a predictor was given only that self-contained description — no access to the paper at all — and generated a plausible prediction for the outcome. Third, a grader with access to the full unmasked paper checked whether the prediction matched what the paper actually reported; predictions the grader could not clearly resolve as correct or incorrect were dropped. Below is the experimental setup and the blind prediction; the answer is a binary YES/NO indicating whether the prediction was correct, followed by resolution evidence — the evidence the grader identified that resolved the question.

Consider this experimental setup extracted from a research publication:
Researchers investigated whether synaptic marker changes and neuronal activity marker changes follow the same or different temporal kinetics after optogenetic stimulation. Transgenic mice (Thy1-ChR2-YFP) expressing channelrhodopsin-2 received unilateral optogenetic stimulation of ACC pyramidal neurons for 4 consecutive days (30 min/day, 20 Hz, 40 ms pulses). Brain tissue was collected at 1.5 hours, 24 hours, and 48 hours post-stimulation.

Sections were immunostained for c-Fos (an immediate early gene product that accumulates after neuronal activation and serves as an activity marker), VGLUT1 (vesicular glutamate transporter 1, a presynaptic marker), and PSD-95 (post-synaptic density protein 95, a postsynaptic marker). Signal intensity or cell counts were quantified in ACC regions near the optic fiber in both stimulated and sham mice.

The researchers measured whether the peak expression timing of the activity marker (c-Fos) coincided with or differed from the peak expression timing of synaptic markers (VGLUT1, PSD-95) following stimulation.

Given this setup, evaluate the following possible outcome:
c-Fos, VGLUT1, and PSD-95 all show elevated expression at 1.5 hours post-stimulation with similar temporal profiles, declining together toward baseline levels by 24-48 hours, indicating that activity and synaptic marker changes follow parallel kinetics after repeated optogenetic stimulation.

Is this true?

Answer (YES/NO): NO